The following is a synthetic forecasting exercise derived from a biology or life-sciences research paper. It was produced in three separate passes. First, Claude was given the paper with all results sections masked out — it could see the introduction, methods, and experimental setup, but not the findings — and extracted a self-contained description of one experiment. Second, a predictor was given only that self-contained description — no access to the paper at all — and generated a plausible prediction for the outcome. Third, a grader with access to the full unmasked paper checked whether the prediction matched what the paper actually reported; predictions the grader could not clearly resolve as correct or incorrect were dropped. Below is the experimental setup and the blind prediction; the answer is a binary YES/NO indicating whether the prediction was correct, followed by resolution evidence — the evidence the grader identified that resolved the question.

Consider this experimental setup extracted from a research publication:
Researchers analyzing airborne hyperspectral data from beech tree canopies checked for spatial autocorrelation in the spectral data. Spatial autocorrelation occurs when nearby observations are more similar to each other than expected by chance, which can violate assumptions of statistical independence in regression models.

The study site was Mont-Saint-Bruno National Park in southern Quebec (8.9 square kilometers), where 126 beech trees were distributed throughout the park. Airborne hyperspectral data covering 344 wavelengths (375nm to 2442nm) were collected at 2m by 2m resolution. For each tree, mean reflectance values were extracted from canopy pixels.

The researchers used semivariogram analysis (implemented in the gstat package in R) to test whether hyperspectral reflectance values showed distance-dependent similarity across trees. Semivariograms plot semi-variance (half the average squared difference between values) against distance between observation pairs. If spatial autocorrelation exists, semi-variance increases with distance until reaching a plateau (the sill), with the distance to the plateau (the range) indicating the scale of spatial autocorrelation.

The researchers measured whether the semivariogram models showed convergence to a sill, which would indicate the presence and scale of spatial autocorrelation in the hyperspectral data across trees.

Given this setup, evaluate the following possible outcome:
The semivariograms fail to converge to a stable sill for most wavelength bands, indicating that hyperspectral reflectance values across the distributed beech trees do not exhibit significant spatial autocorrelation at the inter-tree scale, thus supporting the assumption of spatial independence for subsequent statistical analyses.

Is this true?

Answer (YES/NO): YES